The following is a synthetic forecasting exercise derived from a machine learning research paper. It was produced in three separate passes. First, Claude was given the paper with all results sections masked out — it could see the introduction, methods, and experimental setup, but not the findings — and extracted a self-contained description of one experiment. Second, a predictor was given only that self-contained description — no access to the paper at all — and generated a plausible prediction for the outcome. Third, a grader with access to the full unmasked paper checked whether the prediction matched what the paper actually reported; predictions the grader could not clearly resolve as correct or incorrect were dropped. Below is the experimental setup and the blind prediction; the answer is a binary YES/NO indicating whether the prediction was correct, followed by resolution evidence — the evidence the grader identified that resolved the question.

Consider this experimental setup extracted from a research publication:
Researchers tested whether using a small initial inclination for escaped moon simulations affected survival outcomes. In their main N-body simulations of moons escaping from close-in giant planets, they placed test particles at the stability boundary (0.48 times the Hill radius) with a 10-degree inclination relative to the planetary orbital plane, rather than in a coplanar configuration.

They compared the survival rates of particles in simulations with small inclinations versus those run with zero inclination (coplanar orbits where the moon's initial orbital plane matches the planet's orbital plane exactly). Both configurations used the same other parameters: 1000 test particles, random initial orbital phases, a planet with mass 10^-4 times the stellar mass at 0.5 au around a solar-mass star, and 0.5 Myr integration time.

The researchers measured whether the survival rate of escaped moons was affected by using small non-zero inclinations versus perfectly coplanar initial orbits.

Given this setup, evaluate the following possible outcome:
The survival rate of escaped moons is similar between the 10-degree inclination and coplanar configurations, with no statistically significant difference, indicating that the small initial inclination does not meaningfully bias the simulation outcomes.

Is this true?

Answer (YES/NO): NO